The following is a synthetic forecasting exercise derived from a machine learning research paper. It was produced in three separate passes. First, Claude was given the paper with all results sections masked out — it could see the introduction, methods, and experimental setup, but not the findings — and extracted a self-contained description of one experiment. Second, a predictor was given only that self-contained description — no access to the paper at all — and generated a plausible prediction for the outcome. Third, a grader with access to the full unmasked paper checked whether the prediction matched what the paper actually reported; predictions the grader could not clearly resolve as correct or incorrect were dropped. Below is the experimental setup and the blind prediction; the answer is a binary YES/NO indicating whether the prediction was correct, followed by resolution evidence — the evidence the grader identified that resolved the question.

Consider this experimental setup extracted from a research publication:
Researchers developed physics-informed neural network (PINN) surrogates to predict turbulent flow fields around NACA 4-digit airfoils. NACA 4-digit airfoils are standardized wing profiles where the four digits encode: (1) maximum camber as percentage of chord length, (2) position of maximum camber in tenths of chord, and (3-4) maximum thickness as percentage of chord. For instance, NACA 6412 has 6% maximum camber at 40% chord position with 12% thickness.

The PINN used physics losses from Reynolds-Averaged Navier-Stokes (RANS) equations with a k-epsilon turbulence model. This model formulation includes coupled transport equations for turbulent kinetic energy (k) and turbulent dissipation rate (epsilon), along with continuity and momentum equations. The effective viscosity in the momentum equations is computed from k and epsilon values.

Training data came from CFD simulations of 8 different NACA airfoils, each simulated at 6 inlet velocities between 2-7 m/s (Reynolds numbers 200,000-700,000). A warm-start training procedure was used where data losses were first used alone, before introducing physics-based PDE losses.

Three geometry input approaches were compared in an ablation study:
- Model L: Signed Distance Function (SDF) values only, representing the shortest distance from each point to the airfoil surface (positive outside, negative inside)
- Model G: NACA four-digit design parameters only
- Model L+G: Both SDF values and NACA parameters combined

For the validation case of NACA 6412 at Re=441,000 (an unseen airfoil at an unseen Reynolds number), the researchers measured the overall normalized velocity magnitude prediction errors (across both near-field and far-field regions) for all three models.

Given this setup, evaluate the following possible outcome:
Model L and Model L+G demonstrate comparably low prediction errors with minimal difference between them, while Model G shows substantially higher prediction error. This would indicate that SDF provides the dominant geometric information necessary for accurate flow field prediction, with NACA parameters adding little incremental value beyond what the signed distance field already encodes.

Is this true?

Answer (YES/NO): NO